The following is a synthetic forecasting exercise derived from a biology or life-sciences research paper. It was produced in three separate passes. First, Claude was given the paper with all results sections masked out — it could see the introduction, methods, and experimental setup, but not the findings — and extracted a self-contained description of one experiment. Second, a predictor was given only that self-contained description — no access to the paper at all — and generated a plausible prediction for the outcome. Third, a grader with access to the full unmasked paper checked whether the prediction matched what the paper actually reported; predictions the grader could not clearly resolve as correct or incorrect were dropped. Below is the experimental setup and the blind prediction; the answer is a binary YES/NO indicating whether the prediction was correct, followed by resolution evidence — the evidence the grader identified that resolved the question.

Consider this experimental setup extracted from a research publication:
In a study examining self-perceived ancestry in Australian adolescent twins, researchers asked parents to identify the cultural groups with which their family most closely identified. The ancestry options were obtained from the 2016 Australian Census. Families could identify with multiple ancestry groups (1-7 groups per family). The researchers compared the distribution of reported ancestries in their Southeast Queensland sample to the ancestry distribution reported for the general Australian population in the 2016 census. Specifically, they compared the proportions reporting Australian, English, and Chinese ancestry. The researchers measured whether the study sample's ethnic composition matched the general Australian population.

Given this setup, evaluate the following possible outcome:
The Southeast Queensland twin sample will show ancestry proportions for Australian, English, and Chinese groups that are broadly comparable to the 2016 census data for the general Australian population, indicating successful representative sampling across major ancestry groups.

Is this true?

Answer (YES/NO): NO